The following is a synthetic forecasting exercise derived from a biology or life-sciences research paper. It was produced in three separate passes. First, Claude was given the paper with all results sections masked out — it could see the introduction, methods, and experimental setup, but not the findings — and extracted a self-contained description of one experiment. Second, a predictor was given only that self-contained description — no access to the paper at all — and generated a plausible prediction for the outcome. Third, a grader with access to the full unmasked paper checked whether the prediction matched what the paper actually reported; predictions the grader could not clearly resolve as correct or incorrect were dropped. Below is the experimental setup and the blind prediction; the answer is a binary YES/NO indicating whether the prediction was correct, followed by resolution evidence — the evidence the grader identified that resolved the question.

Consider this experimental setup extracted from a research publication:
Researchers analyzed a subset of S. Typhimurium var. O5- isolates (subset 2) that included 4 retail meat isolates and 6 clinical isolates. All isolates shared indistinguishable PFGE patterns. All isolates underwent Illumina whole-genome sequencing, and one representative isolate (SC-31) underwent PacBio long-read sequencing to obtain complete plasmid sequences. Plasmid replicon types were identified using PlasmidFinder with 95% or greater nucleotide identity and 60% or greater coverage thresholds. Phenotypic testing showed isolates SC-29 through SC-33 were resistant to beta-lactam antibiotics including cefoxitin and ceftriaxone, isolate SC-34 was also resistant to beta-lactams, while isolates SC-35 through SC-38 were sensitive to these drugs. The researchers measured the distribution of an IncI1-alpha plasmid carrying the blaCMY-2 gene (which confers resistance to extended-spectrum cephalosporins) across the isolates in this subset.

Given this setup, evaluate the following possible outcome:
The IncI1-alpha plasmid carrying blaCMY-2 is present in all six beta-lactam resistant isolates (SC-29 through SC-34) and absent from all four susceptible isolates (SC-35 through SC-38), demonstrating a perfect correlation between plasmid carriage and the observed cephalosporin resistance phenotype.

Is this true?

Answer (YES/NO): NO